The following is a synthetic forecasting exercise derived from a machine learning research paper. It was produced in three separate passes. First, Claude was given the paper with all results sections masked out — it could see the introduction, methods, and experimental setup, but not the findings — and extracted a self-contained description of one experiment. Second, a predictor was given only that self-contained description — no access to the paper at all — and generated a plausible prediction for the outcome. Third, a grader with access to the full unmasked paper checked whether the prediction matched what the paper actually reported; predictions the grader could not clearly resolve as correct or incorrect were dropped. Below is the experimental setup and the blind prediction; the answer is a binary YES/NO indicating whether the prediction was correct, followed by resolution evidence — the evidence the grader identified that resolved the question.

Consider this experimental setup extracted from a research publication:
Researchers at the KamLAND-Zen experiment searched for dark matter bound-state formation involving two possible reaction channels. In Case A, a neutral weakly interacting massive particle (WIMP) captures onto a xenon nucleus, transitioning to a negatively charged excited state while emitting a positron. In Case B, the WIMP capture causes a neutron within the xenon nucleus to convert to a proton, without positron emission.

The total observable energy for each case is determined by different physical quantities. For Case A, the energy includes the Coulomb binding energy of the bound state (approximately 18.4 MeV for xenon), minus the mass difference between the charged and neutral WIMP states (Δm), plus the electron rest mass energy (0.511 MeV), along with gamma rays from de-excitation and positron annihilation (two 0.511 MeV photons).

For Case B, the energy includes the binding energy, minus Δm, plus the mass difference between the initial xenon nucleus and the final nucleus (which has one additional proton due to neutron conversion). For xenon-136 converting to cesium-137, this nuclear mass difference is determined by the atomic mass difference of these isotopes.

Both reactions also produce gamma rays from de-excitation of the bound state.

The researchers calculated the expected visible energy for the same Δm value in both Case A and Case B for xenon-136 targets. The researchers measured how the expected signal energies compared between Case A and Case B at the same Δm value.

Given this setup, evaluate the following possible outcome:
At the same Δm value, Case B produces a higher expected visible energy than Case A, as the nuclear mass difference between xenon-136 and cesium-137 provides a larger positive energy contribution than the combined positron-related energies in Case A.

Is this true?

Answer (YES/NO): NO